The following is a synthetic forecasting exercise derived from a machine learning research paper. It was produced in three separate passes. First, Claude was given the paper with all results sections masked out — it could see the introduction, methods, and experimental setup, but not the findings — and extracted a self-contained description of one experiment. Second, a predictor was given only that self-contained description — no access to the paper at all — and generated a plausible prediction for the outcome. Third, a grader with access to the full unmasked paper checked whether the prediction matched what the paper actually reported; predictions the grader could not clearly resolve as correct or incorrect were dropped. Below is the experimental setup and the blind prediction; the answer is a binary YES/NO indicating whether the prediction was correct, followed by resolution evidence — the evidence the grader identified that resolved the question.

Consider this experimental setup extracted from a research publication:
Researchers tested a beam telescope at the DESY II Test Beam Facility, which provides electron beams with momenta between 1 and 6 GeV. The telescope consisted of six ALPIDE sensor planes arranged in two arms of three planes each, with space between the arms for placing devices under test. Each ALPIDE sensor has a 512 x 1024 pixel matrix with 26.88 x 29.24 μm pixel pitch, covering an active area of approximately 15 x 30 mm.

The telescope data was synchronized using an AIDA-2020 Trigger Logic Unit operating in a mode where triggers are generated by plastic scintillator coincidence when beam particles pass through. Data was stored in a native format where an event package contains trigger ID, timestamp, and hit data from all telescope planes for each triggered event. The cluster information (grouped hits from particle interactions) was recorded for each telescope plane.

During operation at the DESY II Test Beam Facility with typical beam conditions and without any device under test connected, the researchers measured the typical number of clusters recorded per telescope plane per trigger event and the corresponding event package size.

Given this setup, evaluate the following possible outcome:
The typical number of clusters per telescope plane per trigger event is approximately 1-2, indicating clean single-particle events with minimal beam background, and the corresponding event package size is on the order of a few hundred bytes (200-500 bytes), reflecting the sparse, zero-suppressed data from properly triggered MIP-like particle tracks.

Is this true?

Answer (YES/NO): NO